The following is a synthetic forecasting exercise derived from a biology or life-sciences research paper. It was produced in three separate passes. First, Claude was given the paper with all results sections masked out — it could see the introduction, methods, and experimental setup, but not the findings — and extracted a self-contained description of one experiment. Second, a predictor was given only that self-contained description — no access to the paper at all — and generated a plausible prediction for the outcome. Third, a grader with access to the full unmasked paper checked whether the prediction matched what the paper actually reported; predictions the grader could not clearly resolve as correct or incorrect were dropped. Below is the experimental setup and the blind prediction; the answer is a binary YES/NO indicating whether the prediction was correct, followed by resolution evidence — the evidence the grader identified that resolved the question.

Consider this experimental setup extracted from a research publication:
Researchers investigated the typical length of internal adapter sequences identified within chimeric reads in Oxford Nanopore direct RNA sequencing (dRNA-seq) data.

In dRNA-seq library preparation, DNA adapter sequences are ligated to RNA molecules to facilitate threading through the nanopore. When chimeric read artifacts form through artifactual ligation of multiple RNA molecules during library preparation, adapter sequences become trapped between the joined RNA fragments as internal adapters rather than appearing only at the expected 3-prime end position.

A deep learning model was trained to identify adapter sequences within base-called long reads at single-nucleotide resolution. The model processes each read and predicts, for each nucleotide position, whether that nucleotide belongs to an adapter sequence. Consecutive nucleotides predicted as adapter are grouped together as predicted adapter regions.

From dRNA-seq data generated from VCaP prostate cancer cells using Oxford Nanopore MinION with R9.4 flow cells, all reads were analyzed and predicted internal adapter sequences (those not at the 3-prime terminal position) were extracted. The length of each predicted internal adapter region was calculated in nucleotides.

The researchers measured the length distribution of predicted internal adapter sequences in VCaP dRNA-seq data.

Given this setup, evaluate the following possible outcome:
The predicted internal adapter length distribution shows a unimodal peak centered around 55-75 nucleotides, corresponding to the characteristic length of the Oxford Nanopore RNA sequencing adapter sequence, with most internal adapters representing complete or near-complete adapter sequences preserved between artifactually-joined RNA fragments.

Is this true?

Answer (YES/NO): YES